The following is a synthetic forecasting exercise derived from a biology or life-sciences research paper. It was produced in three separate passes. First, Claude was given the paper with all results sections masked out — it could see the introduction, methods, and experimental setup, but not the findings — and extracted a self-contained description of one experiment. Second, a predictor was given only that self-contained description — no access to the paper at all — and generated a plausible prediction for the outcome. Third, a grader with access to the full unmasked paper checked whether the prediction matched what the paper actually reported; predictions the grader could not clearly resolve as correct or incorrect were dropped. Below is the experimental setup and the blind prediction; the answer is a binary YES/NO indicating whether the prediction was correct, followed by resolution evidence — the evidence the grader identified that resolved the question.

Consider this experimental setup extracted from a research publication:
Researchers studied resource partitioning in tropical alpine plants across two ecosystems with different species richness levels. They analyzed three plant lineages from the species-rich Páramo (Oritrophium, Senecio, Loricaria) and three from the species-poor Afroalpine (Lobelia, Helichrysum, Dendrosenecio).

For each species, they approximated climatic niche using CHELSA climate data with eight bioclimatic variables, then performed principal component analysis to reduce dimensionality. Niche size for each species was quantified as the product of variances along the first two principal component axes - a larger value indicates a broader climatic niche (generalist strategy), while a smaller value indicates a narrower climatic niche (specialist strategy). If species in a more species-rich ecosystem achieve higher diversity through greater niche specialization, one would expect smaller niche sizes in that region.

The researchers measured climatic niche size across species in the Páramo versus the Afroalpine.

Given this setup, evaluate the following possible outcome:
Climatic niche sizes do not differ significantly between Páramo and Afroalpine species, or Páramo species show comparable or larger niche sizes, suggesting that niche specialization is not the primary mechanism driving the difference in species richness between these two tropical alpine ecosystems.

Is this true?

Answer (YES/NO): YES